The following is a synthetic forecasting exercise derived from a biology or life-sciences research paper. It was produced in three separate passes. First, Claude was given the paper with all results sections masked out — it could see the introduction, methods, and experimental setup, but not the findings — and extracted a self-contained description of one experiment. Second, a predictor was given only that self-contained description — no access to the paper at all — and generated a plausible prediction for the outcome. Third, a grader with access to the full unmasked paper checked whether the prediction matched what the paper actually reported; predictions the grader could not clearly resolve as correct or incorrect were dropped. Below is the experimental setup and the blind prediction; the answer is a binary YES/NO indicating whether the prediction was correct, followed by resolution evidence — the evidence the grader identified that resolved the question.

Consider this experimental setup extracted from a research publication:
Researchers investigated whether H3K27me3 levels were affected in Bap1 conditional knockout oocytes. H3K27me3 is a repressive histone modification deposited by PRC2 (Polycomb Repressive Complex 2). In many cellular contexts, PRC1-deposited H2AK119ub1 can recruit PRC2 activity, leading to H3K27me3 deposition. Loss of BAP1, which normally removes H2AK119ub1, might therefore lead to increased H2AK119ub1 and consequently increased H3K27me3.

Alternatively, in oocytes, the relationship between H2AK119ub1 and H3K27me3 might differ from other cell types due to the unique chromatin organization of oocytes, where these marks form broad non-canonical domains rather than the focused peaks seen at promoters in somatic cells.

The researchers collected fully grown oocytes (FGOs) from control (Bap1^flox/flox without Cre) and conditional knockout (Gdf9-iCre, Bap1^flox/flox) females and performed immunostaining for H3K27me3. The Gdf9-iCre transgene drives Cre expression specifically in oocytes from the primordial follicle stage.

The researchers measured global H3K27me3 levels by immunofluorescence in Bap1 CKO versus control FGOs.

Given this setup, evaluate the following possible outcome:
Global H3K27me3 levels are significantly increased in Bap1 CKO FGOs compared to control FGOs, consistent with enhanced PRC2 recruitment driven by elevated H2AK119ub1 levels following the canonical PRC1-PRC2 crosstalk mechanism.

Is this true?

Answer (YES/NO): NO